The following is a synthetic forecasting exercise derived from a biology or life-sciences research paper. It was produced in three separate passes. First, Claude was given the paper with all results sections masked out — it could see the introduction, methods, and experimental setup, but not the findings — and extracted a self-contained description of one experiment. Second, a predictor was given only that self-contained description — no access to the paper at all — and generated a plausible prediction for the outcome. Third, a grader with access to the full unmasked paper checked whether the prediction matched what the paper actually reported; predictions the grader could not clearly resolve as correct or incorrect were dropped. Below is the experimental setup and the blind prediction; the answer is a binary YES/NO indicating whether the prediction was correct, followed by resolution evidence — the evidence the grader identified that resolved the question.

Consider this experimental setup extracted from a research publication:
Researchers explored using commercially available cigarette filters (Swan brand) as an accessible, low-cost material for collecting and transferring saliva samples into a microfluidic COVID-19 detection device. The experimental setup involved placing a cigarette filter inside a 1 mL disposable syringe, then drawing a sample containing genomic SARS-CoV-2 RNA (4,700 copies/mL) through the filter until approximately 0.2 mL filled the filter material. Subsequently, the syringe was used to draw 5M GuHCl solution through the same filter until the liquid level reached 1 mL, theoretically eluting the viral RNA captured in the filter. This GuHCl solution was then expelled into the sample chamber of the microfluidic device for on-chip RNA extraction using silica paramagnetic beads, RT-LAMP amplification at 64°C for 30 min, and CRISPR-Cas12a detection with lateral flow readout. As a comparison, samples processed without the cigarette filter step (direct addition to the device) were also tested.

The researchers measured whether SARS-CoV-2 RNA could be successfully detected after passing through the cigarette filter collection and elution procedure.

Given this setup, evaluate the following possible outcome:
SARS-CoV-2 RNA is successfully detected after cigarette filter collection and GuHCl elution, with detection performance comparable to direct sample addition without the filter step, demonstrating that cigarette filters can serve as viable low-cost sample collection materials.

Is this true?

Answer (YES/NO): YES